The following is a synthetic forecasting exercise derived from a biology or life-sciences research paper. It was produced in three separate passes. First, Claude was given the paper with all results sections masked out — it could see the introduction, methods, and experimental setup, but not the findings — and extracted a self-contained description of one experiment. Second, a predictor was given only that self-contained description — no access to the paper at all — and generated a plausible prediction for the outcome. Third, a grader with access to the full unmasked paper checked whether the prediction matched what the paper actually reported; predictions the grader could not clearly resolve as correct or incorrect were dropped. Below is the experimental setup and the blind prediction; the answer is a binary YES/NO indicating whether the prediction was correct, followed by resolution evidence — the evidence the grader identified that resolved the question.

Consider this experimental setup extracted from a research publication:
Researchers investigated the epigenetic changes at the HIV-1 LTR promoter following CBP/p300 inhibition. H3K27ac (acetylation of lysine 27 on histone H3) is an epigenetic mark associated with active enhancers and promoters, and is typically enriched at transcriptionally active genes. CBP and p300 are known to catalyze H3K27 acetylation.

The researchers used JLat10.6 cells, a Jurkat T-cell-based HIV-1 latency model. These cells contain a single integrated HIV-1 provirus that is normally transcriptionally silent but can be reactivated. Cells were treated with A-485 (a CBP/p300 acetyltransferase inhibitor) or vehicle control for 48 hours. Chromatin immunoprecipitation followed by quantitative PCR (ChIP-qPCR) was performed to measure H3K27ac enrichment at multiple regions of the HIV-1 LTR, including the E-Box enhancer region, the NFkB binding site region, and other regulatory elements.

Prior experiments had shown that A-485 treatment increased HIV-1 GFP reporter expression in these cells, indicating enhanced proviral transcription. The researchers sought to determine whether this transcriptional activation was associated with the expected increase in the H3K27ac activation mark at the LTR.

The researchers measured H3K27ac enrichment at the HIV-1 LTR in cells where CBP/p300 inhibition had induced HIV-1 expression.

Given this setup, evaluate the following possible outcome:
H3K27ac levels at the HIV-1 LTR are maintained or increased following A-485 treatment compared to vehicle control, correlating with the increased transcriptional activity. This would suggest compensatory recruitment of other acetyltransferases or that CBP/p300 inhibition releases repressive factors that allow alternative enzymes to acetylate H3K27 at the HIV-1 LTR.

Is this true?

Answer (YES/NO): NO